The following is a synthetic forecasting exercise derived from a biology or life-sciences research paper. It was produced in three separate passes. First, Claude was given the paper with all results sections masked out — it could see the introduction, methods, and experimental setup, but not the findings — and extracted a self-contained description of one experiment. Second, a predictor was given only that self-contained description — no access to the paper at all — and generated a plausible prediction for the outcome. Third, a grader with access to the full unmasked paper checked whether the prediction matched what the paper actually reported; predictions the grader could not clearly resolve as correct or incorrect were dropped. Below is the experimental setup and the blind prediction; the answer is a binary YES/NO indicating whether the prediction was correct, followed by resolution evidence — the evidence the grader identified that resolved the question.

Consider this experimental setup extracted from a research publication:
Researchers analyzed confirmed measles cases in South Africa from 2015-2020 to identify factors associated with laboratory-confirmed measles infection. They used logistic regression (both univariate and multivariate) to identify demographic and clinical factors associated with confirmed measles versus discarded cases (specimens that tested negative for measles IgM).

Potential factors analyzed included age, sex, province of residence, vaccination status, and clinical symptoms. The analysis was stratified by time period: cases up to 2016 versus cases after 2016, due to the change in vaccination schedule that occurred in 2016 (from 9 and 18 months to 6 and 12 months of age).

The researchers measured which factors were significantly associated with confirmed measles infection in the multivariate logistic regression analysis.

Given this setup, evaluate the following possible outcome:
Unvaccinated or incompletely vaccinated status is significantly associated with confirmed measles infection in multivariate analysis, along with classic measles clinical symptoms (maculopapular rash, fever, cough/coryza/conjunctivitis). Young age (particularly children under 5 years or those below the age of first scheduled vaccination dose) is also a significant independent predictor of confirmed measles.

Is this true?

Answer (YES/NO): NO